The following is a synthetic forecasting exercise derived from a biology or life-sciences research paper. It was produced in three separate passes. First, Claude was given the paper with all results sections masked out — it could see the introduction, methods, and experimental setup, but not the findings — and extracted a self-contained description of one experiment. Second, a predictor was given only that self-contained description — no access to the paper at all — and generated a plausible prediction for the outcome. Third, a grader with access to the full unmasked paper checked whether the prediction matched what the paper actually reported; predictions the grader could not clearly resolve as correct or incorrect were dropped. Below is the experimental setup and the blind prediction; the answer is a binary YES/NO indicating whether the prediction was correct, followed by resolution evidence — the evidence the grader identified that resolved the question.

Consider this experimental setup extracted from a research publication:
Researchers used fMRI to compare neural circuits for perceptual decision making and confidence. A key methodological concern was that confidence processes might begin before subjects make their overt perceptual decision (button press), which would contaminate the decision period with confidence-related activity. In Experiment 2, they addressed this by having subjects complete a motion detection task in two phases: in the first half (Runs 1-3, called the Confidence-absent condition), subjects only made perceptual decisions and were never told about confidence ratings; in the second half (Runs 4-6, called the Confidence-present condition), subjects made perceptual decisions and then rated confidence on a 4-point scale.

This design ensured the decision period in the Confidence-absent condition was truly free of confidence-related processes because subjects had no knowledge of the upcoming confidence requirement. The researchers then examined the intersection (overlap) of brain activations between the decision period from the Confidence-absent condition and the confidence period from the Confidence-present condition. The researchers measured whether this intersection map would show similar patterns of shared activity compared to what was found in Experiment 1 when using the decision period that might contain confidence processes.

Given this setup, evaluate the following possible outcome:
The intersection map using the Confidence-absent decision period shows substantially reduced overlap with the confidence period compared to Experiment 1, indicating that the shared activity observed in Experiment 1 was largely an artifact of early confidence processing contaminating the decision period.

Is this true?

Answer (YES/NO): NO